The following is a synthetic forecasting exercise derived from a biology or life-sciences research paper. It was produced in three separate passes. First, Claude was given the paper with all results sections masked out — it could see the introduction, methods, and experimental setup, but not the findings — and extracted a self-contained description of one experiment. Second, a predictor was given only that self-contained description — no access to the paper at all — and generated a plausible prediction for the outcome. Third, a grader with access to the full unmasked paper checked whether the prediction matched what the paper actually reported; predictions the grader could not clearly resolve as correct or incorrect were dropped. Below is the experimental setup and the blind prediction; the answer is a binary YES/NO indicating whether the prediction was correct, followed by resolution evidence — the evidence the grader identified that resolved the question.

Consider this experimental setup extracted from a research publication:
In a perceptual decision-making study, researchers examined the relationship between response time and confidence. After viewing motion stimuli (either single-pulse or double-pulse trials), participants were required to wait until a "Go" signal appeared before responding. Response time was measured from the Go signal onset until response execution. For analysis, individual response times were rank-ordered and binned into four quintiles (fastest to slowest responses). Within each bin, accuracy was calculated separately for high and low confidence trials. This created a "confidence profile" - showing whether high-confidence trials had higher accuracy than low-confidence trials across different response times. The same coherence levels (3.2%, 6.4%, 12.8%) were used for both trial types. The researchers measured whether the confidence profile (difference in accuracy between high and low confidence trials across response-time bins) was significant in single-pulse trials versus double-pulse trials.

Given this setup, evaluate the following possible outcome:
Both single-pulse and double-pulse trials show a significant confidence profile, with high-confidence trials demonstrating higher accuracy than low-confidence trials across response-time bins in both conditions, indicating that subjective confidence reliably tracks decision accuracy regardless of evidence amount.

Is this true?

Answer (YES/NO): NO